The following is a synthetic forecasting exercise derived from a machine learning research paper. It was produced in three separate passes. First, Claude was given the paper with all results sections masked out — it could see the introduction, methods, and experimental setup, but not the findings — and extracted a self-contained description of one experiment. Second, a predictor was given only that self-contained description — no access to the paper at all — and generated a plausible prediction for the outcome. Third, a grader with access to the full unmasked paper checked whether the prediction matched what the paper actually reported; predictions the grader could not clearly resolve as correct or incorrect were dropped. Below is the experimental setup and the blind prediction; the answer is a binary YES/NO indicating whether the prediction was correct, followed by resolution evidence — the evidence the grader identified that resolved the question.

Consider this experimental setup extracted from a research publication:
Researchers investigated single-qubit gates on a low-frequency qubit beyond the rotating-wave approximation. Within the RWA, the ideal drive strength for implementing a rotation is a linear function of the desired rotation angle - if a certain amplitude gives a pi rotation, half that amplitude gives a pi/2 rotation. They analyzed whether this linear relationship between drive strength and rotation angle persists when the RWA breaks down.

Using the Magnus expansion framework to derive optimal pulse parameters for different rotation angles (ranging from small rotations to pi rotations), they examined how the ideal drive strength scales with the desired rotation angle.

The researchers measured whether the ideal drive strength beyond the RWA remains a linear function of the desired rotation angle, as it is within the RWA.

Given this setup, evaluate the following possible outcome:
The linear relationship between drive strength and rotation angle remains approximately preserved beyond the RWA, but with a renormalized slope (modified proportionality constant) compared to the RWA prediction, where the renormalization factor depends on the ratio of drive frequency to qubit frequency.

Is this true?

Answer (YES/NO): NO